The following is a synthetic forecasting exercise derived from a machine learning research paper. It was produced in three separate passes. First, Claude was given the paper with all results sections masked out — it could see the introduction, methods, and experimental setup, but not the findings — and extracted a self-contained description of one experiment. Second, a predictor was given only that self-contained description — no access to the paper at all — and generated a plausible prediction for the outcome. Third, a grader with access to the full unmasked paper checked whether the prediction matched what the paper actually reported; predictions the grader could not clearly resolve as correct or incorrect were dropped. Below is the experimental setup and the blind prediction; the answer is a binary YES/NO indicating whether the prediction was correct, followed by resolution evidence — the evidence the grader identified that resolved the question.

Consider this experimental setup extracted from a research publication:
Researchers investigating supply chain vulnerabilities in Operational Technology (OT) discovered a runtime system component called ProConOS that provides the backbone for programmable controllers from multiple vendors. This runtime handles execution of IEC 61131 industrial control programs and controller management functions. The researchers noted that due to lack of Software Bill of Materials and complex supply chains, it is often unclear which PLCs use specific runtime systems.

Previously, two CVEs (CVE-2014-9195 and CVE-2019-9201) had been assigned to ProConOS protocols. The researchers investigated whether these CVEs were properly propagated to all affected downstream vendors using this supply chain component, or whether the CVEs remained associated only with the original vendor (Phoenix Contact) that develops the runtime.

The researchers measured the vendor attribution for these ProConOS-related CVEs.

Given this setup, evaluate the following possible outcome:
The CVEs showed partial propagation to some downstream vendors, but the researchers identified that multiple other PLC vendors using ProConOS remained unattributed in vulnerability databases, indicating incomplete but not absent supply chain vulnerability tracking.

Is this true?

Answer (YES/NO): NO